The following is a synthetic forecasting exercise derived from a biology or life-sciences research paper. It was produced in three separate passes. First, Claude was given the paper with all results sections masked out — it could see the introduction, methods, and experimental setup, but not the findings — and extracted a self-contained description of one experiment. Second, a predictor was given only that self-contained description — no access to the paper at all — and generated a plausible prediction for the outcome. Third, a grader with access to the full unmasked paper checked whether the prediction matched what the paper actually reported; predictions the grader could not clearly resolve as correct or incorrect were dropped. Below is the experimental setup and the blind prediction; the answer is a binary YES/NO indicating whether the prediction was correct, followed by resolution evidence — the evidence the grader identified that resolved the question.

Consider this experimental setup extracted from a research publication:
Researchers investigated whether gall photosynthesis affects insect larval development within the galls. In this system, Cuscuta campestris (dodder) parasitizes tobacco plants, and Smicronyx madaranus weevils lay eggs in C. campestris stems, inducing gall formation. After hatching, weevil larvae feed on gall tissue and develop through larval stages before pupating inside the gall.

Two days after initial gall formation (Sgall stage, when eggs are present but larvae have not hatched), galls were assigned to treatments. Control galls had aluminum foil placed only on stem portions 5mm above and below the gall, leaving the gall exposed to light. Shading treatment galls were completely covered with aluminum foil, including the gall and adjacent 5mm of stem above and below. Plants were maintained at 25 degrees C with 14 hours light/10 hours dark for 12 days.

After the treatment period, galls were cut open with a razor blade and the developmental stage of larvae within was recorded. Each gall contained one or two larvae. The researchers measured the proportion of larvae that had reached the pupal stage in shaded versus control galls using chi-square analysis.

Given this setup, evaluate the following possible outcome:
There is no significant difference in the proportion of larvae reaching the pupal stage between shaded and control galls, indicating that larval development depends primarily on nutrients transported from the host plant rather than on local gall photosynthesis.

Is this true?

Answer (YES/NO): NO